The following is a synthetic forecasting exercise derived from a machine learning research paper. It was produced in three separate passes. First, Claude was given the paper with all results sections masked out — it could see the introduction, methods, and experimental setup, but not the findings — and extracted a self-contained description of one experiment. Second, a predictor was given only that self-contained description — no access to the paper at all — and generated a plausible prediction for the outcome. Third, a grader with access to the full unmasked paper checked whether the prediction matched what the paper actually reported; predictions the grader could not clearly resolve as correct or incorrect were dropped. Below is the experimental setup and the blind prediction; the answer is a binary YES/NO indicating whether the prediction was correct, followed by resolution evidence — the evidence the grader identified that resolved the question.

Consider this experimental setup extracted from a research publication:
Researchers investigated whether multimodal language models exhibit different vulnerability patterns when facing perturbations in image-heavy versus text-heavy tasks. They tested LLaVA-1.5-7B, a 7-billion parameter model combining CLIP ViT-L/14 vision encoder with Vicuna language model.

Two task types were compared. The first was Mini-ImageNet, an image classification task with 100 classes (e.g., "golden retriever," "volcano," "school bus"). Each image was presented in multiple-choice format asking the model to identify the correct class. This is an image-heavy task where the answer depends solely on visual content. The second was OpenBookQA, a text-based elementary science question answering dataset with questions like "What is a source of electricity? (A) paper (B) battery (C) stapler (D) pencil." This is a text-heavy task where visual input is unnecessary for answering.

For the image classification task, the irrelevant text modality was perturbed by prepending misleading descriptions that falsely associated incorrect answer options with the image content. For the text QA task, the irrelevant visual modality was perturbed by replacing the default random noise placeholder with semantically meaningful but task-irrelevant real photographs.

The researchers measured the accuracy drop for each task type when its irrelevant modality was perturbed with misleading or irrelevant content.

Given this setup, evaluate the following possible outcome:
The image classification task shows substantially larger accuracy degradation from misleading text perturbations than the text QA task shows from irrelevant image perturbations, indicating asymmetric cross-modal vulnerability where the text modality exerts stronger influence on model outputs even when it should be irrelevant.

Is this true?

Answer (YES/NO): YES